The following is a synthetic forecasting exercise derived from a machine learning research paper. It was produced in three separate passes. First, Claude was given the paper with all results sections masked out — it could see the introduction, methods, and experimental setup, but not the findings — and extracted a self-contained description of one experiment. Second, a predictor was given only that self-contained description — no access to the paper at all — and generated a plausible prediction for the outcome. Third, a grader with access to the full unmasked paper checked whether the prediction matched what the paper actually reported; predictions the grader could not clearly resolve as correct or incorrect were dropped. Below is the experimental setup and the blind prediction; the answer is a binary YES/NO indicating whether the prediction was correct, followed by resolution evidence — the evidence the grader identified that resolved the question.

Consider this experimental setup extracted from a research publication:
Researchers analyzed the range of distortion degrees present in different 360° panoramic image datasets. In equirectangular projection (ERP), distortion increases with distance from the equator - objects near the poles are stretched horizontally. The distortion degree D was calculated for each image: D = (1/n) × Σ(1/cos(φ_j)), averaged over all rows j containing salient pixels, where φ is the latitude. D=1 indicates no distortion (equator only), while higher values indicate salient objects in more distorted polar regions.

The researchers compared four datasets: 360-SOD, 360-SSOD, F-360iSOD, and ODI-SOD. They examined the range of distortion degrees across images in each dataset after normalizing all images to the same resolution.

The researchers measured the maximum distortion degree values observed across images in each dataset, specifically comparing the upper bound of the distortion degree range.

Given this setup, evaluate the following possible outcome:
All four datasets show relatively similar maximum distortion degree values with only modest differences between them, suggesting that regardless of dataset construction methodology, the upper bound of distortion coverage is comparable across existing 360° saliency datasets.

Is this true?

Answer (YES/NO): NO